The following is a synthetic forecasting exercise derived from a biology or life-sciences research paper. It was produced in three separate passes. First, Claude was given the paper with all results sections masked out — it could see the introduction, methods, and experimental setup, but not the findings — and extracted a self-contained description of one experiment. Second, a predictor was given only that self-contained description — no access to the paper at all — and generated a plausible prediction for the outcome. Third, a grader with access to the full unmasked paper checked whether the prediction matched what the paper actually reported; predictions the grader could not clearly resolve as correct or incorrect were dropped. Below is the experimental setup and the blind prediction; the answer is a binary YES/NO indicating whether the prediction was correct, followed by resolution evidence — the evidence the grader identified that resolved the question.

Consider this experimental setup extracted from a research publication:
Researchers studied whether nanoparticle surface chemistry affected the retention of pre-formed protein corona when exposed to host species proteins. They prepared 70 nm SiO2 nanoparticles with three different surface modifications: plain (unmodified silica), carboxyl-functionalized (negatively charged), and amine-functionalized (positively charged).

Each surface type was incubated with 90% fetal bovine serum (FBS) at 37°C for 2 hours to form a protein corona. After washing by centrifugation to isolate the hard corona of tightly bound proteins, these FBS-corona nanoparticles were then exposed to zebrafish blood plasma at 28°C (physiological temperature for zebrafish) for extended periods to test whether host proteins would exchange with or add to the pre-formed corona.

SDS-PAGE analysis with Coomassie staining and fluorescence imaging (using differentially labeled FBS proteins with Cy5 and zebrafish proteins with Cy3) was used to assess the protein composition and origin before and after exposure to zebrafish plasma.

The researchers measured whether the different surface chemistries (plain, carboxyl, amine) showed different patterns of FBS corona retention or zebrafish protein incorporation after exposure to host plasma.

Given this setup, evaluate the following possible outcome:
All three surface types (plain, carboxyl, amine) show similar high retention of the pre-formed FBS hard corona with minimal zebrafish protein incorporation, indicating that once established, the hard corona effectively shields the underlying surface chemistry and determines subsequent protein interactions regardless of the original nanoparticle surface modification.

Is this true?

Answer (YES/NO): NO